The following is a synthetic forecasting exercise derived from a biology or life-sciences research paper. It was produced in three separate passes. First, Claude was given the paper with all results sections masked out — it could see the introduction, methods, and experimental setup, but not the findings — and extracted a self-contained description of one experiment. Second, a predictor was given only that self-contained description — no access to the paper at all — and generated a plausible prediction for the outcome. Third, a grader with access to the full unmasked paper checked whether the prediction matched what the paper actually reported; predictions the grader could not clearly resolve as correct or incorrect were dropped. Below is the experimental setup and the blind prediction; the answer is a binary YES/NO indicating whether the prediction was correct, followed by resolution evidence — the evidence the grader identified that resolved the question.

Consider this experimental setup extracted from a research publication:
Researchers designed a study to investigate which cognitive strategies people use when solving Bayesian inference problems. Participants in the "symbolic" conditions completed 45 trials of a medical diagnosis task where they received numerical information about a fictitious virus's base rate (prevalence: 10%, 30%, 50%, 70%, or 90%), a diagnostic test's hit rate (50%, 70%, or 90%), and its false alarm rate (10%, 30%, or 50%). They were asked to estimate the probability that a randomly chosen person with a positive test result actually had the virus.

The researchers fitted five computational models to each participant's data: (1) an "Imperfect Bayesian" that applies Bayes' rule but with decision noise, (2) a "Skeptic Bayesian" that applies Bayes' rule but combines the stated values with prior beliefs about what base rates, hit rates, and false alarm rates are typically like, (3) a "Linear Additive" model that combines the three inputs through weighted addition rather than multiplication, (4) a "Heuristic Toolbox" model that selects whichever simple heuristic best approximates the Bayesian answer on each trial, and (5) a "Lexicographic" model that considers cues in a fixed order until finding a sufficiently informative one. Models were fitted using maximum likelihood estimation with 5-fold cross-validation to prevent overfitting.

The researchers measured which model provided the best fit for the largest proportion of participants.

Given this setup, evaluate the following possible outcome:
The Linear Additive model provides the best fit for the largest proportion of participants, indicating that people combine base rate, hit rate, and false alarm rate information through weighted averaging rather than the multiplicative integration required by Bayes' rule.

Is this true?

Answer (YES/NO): NO